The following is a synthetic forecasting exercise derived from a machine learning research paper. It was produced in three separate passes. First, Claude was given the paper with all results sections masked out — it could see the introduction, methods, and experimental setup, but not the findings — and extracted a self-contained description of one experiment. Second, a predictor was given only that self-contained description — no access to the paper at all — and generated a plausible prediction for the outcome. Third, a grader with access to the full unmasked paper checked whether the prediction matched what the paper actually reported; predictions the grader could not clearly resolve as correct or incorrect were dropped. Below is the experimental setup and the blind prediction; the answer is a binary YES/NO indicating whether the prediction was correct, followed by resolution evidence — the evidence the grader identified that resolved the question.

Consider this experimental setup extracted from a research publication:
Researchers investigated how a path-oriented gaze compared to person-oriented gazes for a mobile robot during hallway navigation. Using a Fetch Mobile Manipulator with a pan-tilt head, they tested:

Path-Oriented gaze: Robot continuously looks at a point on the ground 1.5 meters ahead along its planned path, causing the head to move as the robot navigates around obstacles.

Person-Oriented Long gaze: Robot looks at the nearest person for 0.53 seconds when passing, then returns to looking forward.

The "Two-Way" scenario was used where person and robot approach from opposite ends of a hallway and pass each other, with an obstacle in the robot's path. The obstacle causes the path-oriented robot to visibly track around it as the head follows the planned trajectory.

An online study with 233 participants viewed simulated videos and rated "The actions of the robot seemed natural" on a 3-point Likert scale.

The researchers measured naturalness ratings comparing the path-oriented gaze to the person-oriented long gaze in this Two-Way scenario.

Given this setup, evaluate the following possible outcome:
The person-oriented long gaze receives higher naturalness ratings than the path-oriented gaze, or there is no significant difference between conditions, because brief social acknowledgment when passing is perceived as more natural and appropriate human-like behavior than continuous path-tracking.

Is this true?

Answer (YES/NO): YES